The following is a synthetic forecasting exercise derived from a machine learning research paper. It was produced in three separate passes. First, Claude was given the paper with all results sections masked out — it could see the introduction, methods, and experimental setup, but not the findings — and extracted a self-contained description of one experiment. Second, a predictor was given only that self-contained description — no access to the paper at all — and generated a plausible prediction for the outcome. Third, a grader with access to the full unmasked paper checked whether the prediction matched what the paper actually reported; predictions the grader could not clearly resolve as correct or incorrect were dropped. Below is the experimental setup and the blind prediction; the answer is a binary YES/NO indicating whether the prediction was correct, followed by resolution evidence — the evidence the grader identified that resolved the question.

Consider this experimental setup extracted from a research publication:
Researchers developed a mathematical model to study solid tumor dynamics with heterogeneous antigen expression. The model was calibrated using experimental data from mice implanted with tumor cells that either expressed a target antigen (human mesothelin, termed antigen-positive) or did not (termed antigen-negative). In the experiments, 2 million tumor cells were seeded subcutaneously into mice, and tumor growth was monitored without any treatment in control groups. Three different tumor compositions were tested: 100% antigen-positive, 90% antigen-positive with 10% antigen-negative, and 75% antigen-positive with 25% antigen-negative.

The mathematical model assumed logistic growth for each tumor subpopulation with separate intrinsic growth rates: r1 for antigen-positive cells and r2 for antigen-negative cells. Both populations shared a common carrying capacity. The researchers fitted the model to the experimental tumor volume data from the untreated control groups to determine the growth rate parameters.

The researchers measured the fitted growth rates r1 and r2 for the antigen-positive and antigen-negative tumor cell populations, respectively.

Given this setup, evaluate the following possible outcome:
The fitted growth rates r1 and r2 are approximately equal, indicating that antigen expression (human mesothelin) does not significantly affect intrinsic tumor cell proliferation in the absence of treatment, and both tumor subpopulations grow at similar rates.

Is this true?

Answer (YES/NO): NO